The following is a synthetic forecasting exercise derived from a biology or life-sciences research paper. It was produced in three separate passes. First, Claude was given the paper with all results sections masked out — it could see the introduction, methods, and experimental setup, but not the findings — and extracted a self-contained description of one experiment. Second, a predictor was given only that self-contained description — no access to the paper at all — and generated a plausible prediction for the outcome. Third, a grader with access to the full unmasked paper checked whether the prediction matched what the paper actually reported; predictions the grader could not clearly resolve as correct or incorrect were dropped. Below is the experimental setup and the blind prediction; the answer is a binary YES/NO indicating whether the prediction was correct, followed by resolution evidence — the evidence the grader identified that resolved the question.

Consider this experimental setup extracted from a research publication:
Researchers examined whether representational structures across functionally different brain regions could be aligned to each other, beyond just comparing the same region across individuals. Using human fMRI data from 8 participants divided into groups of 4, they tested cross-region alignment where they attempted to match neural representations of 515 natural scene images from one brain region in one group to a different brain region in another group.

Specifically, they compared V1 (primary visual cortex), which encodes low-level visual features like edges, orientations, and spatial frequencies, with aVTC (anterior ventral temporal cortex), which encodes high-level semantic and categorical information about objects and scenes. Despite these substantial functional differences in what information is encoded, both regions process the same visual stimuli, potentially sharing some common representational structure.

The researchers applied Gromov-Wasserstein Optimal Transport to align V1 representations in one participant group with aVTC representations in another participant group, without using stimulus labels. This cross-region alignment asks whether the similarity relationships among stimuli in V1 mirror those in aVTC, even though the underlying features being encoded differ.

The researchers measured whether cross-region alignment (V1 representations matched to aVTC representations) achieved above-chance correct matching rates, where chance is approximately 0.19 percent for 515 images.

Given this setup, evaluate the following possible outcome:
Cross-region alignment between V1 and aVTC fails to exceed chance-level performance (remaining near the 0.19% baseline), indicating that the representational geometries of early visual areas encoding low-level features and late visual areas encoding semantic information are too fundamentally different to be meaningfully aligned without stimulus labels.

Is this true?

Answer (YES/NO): NO